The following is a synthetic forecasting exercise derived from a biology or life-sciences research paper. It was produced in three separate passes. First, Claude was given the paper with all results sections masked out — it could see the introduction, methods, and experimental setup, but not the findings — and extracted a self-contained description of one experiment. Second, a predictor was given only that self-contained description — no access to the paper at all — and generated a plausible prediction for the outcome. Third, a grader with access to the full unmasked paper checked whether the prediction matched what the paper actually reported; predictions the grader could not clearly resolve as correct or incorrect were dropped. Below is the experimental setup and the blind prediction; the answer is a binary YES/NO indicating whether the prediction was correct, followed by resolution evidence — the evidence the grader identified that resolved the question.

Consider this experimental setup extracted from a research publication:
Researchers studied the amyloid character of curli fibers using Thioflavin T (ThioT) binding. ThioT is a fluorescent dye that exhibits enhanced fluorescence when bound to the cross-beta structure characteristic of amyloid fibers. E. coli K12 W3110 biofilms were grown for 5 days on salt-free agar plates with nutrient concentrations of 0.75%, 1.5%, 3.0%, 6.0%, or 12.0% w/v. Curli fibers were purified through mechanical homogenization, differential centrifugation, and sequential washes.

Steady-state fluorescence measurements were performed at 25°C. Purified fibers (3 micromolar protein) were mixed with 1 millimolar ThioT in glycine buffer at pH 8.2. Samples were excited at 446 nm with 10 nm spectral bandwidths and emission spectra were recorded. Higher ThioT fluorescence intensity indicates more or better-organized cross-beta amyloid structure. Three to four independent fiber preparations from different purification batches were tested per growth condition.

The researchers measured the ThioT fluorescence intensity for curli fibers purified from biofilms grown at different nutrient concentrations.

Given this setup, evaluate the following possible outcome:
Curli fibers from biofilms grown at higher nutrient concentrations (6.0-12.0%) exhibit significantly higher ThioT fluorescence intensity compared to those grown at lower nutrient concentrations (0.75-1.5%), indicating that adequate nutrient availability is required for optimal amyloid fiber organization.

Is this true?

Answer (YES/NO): NO